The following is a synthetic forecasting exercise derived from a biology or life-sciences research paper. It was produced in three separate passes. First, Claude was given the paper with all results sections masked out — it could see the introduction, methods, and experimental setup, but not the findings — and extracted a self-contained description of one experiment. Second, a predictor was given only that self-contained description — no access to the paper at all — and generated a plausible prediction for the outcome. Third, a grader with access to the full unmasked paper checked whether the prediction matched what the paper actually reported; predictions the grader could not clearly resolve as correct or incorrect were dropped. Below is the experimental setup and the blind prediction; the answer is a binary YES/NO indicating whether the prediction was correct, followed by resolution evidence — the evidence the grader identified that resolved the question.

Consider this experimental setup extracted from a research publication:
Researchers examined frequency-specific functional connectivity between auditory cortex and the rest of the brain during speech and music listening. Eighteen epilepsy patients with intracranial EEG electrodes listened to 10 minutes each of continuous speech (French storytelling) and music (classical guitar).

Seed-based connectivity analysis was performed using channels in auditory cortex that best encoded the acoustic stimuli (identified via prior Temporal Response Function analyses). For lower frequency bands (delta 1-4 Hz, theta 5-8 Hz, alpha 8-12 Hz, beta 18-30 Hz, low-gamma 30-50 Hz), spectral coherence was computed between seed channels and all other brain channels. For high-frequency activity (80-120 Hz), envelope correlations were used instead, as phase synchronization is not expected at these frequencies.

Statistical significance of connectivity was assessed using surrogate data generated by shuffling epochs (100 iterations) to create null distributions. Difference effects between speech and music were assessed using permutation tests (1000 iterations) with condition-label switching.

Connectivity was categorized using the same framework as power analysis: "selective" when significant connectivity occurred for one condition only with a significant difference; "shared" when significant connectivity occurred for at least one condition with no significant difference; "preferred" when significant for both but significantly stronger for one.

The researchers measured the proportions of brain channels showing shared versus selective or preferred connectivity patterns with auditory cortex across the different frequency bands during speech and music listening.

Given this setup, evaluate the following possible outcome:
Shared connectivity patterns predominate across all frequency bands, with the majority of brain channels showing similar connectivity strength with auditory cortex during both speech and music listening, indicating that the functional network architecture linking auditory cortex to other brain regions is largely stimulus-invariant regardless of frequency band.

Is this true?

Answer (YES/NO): YES